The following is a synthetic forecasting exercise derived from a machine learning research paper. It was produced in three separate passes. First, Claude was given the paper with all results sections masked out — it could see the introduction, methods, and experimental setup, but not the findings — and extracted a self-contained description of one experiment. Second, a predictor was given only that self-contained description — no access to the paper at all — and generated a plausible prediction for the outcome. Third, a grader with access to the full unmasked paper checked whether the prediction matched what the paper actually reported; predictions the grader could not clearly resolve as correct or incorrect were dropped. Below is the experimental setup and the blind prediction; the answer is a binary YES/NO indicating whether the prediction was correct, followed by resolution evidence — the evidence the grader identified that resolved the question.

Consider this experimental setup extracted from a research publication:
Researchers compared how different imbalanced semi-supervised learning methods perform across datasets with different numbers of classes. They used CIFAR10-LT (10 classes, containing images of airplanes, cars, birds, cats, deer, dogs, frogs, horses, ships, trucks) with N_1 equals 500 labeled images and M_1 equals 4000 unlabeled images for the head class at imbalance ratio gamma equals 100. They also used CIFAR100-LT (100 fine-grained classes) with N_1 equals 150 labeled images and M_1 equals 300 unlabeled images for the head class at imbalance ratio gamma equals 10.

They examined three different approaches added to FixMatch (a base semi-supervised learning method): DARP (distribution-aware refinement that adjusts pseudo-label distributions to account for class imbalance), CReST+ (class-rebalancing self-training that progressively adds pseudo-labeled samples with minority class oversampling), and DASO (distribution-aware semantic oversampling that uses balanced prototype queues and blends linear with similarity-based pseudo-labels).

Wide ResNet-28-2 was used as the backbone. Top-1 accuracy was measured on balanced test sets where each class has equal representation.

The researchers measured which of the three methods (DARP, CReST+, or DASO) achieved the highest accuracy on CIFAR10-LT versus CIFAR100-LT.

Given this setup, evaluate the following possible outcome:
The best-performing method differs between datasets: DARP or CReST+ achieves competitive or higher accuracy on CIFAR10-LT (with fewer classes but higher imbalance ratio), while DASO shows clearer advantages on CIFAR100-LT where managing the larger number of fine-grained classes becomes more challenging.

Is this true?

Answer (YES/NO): YES